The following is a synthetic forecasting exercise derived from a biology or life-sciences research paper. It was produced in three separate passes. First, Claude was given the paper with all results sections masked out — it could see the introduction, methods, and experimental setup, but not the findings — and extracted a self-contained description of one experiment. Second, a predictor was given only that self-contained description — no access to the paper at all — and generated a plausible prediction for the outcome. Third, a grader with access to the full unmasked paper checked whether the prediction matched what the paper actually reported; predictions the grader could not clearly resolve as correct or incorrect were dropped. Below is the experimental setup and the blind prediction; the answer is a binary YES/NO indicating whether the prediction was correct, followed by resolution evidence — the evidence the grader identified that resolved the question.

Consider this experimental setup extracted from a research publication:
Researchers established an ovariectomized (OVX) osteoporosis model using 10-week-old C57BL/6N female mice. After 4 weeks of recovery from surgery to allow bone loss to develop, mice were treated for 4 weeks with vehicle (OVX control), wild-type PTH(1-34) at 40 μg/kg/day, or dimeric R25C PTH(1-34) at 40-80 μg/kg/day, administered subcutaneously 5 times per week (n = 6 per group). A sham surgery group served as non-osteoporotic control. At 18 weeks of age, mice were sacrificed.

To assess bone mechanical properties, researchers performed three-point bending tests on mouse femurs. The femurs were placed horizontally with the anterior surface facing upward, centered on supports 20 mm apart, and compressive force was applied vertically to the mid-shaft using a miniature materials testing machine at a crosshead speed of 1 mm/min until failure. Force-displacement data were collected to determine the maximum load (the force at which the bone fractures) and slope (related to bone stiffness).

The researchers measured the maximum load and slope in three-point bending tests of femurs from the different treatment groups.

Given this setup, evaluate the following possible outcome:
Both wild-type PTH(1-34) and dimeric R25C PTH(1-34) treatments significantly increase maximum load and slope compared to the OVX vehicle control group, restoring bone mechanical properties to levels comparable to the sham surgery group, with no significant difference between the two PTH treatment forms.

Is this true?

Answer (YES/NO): NO